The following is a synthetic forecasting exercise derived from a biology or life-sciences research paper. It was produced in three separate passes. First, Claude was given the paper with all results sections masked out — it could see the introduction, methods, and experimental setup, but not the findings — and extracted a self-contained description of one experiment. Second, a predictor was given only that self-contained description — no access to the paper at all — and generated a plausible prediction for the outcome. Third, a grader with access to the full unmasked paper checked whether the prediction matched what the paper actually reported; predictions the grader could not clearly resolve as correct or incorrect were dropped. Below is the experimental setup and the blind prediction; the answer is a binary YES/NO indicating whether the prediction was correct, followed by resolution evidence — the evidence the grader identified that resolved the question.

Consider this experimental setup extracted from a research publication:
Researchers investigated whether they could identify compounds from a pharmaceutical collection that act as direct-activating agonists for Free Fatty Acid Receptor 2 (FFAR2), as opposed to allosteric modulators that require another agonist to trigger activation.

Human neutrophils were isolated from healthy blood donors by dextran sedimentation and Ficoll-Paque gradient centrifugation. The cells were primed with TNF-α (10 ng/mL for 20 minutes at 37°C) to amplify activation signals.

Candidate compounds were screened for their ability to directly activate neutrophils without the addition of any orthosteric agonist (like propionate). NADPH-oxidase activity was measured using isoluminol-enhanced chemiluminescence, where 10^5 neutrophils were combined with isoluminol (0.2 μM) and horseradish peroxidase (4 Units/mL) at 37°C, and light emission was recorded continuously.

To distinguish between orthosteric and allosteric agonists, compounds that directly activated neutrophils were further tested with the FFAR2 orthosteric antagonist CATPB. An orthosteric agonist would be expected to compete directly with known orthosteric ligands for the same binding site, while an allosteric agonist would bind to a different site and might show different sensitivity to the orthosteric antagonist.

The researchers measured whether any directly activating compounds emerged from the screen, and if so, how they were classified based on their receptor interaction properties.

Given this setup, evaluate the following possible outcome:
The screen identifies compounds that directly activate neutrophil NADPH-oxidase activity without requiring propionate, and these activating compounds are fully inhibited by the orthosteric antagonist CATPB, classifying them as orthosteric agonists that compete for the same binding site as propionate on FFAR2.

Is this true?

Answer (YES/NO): NO